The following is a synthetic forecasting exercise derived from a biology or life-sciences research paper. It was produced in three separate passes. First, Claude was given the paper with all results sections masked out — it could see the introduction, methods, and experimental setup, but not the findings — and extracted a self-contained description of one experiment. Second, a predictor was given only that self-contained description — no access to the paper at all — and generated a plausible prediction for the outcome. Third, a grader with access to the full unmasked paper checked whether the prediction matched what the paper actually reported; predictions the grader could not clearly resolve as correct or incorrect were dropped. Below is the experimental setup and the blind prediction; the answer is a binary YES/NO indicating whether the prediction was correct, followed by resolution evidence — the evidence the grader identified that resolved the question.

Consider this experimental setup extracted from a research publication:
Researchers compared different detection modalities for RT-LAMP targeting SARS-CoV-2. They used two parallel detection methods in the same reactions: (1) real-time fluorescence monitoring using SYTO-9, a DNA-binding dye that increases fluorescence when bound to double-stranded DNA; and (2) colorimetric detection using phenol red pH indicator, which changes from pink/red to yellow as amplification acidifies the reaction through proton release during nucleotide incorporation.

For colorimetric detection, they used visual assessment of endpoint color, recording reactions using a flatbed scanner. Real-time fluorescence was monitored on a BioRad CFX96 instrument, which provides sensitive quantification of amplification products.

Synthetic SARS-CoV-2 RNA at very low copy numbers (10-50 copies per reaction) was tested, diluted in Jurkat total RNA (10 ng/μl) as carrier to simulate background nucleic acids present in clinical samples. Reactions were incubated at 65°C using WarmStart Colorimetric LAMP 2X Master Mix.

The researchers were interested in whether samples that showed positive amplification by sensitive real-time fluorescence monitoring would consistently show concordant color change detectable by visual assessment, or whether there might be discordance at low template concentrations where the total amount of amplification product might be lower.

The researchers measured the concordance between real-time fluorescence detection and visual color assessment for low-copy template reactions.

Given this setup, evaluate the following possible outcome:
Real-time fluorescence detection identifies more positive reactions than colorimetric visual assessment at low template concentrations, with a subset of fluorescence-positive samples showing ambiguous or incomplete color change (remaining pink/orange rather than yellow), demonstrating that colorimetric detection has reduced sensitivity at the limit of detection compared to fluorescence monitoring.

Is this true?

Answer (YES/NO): NO